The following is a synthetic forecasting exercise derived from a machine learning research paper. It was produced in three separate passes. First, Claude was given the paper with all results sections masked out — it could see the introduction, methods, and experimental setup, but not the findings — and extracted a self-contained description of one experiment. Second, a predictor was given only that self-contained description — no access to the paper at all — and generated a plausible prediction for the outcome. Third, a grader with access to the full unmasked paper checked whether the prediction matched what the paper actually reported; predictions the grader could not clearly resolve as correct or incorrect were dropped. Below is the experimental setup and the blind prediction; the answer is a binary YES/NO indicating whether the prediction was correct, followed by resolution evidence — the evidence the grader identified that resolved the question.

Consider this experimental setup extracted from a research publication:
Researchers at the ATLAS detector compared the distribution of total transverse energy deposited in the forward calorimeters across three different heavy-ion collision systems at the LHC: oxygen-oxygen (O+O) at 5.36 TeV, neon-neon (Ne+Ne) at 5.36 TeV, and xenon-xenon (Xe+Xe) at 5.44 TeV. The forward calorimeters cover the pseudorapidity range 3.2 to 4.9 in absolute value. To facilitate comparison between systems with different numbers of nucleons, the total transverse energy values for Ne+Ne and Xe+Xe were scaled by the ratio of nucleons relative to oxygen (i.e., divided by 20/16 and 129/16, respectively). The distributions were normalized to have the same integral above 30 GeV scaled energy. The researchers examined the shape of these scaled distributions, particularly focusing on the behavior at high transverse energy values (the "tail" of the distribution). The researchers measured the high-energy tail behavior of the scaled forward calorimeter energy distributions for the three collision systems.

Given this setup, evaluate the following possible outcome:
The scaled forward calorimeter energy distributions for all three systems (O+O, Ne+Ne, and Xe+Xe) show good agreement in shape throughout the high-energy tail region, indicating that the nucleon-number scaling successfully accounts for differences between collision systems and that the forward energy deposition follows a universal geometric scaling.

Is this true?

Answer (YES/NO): NO